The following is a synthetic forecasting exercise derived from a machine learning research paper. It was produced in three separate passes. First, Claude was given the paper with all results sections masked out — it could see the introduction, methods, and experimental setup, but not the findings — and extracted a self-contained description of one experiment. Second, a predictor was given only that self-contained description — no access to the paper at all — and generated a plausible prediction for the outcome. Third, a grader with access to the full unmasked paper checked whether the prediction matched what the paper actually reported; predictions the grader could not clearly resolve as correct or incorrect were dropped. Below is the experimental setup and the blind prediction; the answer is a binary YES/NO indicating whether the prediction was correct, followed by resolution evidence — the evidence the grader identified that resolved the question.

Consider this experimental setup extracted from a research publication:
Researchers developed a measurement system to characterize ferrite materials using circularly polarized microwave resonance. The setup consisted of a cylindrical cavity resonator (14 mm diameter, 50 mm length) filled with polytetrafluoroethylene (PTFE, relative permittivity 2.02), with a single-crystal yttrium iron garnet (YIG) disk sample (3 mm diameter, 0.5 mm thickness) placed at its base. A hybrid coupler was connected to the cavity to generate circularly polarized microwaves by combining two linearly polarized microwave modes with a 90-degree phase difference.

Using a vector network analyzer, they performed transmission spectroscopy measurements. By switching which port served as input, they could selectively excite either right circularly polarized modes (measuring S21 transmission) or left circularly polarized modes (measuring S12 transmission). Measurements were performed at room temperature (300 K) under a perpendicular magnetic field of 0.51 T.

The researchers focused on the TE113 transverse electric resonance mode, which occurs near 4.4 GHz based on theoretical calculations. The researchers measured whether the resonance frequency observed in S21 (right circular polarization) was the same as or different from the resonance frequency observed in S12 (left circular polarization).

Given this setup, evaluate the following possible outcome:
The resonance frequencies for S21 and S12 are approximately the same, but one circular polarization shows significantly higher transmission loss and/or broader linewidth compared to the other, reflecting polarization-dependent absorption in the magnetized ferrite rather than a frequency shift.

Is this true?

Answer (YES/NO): NO